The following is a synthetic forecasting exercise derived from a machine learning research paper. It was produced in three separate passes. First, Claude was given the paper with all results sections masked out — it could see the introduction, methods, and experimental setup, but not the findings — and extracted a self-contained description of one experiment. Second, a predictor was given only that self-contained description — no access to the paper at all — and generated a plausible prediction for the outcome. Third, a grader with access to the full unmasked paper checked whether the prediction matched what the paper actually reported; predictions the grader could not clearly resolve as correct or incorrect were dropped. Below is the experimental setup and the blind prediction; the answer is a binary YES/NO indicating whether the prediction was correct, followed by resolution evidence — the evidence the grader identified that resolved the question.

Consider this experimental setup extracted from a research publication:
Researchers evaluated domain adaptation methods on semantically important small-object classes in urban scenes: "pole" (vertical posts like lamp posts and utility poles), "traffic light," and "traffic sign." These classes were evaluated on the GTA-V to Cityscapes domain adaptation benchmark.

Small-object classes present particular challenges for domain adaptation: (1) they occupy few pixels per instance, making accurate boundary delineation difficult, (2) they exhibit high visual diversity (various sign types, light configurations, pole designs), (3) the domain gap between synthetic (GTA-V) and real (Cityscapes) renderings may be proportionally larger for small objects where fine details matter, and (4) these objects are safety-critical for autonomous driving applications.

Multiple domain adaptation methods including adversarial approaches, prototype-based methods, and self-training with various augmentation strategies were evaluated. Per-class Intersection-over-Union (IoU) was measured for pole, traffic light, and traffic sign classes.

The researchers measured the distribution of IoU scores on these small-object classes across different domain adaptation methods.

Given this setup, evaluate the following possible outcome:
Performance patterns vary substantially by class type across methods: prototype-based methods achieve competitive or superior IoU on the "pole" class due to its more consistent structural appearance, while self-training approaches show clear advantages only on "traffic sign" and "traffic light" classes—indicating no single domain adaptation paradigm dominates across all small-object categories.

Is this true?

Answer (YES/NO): NO